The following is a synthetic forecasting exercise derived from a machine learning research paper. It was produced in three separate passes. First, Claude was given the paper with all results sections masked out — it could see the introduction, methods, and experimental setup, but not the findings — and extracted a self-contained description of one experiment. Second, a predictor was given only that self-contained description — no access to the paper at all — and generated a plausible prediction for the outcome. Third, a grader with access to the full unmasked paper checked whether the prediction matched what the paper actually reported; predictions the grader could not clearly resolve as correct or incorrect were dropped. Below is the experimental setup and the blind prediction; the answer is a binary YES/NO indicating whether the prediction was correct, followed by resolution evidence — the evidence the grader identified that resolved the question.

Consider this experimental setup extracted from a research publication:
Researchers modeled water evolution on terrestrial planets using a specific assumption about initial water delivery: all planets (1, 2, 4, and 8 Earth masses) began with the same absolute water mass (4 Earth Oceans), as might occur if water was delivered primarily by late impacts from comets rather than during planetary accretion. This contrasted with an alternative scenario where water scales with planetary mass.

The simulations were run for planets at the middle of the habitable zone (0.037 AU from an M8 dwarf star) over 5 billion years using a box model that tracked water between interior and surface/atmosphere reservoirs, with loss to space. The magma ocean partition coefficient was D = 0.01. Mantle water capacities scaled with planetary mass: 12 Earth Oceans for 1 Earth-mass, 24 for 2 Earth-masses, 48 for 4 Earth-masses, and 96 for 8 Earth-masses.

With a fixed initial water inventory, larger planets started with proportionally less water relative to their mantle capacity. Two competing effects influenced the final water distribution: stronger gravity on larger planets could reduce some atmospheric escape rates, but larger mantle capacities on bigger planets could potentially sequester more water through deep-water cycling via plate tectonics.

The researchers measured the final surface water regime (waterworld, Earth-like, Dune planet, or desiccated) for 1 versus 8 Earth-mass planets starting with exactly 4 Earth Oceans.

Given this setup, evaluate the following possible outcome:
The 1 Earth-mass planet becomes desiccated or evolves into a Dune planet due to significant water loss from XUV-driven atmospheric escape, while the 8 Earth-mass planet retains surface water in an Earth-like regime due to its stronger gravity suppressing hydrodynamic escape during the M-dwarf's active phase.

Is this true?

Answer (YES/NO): NO